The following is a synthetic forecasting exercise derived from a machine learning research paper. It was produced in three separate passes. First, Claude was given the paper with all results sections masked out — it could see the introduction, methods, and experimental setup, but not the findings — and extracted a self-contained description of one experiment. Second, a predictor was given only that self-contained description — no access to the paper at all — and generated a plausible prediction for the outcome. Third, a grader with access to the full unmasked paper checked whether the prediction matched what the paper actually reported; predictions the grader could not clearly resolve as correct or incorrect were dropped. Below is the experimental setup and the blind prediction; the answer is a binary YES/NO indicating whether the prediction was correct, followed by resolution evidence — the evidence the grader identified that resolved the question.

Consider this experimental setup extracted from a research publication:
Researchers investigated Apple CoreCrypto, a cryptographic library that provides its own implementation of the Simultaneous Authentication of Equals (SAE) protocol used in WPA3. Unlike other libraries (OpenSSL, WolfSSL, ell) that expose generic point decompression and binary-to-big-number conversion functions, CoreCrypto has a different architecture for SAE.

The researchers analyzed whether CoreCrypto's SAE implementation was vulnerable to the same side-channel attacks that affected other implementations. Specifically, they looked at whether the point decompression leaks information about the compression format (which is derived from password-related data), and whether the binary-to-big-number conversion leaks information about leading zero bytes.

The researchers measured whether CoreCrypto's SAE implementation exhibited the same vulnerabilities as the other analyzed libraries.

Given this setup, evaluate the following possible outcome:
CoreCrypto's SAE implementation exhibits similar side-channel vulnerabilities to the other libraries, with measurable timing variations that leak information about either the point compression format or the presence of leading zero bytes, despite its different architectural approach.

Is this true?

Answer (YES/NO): NO